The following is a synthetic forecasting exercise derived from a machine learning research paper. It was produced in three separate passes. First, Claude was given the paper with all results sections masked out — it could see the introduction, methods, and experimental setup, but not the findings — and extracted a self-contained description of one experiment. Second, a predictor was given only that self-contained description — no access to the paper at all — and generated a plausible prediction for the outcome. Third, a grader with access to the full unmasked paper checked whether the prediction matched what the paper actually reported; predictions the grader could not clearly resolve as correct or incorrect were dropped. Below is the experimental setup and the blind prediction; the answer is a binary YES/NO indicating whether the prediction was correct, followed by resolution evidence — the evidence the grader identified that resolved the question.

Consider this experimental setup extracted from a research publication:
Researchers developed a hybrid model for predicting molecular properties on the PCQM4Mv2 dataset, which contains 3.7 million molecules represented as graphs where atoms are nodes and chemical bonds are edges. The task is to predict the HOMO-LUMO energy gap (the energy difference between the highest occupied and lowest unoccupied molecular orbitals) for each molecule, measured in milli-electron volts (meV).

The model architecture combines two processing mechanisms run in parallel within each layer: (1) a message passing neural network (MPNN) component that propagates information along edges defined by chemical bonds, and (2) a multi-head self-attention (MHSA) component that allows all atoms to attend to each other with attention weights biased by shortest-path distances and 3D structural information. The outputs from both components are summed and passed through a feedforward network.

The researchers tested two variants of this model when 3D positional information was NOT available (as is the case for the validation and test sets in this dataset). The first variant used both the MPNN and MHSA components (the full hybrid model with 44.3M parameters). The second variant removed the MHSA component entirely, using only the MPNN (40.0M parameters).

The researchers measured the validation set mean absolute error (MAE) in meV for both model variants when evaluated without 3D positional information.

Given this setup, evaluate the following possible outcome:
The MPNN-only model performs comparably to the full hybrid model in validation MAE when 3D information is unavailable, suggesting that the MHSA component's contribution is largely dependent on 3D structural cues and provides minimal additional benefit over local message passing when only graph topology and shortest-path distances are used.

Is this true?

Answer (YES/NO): NO